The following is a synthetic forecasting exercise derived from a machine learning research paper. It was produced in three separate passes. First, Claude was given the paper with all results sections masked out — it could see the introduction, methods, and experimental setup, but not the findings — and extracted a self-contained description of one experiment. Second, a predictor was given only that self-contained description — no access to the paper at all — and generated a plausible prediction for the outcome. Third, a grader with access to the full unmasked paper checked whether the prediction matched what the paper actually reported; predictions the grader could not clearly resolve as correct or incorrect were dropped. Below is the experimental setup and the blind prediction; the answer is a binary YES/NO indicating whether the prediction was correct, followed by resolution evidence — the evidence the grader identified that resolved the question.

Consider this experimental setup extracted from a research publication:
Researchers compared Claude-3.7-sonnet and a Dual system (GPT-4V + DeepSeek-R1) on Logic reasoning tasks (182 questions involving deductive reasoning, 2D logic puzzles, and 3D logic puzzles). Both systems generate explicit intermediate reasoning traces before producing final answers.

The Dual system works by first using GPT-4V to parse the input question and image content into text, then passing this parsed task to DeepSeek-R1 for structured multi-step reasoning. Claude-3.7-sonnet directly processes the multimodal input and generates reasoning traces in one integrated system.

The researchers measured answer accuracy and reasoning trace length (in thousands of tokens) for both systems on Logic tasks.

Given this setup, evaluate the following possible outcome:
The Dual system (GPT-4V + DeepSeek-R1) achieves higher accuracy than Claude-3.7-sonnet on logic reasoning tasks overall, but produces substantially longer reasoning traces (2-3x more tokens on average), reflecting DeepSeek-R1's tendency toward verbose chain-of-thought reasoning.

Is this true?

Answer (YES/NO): NO